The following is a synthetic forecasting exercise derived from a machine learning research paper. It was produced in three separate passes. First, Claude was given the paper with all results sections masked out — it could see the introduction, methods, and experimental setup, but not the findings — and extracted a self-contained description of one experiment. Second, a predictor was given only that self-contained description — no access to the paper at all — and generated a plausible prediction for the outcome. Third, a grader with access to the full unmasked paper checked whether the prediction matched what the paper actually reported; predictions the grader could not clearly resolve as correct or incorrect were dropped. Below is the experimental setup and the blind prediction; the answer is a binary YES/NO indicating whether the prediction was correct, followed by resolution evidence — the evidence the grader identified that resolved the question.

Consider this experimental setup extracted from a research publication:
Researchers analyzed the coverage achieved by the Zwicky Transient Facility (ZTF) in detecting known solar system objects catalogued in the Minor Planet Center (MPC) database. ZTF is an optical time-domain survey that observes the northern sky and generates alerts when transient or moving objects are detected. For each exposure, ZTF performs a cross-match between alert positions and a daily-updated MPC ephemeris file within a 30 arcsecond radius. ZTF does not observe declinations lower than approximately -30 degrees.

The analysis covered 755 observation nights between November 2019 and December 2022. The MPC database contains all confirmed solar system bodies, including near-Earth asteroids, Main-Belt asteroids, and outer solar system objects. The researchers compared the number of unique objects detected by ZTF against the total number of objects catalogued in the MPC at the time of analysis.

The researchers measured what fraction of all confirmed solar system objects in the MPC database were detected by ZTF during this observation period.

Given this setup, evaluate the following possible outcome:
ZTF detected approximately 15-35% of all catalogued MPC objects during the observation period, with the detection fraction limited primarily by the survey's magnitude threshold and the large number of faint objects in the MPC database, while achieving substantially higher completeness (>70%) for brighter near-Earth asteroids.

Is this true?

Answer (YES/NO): NO